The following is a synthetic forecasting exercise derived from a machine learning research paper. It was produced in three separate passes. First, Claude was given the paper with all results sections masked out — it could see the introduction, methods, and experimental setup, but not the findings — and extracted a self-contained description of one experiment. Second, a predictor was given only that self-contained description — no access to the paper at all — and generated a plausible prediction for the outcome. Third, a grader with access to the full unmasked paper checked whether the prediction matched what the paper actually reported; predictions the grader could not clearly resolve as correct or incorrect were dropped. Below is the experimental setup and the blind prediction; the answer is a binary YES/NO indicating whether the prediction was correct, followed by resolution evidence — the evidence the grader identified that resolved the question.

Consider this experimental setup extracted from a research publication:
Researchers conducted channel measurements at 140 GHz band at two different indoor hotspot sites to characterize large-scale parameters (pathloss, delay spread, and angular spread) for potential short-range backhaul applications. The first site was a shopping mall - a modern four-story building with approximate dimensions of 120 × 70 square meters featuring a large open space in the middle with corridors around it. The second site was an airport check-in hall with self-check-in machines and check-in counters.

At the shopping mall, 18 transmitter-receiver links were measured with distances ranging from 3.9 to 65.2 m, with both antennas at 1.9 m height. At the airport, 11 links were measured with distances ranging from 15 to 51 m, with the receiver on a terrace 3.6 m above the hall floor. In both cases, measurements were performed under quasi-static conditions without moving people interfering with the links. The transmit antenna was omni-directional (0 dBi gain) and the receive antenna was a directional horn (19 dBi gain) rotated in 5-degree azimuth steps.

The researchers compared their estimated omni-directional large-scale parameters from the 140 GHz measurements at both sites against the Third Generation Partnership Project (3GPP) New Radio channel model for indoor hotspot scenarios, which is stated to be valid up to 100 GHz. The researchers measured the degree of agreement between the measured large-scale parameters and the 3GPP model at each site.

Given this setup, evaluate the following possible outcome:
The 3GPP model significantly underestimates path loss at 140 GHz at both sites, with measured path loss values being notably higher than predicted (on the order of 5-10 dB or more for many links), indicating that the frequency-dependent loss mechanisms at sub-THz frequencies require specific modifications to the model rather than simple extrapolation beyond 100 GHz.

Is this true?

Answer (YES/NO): NO